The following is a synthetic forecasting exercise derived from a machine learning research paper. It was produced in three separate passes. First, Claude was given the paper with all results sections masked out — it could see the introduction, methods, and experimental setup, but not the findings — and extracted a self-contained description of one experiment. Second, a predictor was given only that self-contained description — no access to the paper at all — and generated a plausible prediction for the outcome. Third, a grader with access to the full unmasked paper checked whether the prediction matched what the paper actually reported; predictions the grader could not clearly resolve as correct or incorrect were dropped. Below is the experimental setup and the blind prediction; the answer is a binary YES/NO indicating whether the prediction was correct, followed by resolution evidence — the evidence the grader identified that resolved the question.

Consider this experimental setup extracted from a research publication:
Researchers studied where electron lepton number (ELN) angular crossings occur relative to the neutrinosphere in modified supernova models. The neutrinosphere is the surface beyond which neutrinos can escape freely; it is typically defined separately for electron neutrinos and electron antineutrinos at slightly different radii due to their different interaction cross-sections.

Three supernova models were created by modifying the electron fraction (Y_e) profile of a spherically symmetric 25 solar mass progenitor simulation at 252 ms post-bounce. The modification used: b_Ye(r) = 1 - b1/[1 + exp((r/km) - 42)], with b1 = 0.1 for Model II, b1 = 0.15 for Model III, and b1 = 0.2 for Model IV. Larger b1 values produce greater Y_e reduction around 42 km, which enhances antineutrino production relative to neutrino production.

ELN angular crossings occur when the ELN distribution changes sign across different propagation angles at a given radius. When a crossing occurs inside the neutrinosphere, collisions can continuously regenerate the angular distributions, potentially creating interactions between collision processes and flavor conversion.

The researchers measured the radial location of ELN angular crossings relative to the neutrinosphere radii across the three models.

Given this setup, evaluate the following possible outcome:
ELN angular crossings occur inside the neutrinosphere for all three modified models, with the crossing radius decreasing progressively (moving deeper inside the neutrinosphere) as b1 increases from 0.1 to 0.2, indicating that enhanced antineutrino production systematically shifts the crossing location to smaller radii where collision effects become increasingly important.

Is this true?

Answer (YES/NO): NO